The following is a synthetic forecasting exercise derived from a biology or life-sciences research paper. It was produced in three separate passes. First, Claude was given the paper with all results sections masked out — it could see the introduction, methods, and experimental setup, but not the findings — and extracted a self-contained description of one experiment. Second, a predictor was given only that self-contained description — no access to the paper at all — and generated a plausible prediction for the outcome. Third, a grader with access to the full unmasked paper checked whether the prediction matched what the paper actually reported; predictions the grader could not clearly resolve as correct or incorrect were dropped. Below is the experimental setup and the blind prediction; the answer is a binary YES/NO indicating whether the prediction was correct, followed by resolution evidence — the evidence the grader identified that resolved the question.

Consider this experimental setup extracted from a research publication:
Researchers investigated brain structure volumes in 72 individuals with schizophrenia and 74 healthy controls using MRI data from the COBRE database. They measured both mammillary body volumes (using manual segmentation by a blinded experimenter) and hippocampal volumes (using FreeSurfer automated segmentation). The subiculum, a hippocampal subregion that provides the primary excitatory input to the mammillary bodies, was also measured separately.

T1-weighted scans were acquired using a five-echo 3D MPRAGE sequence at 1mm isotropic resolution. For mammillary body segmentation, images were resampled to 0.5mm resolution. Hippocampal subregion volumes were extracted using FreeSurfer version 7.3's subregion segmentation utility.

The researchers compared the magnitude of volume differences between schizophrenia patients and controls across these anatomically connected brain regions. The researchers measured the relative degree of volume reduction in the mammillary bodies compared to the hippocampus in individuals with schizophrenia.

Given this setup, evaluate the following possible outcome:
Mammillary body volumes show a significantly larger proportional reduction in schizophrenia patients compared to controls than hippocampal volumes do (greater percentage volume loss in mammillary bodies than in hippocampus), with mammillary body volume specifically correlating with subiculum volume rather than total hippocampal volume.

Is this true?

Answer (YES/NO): NO